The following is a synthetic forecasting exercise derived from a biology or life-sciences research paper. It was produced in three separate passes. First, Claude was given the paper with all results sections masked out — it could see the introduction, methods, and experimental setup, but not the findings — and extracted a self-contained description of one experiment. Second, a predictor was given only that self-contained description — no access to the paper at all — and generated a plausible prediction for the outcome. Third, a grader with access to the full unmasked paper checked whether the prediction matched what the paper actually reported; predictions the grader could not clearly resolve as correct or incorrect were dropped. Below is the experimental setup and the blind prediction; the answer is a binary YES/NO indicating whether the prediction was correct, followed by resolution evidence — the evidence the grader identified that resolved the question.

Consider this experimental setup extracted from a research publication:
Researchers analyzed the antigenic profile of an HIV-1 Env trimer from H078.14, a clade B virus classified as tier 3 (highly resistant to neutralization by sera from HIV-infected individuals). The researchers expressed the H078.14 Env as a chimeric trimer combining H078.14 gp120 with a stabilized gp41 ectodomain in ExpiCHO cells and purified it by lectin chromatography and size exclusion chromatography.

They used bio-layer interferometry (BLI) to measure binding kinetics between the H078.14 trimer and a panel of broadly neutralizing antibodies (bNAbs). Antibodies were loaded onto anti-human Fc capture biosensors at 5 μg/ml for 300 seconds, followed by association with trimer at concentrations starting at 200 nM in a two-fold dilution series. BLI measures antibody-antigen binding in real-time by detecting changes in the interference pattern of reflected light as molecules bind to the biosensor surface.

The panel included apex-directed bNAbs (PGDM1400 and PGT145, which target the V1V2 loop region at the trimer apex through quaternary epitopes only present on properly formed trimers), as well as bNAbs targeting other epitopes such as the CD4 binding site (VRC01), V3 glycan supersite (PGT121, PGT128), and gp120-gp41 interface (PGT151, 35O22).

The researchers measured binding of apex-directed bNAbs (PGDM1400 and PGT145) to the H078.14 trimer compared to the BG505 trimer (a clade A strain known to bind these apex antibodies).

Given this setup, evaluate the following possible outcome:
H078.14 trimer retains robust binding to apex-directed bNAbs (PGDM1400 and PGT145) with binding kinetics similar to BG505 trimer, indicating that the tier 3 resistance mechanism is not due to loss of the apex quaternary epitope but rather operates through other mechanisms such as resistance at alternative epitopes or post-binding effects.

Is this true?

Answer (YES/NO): NO